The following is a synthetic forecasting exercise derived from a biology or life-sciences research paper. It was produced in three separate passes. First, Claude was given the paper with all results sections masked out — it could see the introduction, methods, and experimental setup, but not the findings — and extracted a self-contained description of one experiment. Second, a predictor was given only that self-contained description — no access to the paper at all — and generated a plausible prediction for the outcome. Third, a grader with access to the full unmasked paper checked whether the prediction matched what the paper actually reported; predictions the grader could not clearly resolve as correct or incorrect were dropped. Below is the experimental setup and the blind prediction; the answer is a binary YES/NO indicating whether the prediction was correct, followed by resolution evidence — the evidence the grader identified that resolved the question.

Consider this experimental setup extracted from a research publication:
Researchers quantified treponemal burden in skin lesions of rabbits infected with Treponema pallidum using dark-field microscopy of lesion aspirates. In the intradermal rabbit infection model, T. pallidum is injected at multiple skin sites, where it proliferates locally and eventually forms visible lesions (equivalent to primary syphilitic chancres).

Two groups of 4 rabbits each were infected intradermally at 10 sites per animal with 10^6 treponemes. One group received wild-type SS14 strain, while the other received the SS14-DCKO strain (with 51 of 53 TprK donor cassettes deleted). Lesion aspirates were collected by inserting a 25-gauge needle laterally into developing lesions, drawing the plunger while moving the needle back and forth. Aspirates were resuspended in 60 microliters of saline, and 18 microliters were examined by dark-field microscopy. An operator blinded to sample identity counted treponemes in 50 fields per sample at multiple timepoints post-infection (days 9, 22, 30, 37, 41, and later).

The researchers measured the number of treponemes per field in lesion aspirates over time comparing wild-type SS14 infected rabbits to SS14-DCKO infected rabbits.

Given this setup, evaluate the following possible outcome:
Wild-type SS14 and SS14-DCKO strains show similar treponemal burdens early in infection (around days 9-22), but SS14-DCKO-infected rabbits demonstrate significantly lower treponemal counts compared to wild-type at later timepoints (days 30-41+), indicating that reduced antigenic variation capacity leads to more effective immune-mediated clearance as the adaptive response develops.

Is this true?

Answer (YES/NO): NO